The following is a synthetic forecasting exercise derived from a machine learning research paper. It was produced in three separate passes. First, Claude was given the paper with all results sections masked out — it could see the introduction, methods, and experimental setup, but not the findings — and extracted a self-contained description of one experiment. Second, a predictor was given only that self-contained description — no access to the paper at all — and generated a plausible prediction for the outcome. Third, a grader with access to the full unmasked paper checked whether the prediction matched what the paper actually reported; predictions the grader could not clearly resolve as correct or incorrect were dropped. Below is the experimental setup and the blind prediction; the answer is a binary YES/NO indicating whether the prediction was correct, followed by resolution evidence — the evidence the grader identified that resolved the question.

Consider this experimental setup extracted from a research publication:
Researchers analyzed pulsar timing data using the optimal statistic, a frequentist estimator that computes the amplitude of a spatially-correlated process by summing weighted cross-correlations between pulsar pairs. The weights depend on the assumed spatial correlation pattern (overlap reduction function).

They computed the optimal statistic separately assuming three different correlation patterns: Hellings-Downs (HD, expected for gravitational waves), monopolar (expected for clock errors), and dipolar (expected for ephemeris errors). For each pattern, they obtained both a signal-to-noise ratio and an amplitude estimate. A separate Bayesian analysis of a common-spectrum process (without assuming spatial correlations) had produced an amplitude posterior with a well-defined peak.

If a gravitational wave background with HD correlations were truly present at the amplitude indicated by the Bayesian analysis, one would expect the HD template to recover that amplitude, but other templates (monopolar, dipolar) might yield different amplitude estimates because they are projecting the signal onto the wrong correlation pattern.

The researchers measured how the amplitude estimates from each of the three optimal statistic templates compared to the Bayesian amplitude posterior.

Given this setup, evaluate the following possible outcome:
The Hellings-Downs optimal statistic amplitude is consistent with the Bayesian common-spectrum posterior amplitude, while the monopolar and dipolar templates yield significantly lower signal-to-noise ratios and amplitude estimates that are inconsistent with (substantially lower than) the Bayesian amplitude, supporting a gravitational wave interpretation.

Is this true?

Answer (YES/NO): NO